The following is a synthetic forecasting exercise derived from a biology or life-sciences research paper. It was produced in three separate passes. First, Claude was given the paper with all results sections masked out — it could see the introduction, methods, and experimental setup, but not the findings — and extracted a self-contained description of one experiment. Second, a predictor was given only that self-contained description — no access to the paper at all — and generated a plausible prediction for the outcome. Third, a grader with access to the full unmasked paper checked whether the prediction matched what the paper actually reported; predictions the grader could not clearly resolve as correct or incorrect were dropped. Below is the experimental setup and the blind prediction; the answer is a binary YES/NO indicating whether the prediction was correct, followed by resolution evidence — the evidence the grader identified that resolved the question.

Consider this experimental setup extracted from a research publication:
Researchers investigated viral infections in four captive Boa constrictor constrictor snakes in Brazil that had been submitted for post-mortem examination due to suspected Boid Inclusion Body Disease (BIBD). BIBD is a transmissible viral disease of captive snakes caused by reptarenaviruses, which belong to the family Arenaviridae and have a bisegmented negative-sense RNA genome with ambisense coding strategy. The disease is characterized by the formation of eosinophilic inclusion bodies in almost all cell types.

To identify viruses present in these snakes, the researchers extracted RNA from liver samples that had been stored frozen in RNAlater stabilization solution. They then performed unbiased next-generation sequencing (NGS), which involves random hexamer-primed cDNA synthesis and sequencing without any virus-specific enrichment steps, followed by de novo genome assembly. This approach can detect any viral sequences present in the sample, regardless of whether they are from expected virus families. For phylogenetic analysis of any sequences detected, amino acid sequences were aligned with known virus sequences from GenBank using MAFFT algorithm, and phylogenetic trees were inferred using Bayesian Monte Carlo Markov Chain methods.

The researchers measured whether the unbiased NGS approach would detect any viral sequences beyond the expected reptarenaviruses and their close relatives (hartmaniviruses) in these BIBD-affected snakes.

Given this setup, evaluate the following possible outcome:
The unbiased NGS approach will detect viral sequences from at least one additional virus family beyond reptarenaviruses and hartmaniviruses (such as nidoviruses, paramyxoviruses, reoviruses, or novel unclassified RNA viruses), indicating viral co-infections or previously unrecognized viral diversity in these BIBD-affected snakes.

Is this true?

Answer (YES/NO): YES